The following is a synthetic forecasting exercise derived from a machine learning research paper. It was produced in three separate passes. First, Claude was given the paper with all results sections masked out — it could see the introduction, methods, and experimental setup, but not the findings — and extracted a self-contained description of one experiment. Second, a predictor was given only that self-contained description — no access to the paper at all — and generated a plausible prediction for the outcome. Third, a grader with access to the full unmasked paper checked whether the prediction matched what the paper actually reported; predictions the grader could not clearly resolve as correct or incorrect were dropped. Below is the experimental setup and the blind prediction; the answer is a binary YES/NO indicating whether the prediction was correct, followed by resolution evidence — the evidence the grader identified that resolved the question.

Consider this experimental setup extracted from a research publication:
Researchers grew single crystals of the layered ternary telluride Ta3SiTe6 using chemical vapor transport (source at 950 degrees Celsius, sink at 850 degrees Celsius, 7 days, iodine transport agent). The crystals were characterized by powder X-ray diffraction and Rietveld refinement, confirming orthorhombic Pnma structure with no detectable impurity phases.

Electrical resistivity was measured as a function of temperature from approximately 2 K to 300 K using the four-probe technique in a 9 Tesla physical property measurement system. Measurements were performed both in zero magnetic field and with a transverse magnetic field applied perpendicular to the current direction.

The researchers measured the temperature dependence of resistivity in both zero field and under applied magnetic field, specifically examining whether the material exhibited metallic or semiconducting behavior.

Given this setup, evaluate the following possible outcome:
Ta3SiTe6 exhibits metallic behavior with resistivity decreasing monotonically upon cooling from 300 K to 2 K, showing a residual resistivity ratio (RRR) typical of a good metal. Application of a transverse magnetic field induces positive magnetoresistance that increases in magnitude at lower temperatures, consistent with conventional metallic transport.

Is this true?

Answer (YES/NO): NO